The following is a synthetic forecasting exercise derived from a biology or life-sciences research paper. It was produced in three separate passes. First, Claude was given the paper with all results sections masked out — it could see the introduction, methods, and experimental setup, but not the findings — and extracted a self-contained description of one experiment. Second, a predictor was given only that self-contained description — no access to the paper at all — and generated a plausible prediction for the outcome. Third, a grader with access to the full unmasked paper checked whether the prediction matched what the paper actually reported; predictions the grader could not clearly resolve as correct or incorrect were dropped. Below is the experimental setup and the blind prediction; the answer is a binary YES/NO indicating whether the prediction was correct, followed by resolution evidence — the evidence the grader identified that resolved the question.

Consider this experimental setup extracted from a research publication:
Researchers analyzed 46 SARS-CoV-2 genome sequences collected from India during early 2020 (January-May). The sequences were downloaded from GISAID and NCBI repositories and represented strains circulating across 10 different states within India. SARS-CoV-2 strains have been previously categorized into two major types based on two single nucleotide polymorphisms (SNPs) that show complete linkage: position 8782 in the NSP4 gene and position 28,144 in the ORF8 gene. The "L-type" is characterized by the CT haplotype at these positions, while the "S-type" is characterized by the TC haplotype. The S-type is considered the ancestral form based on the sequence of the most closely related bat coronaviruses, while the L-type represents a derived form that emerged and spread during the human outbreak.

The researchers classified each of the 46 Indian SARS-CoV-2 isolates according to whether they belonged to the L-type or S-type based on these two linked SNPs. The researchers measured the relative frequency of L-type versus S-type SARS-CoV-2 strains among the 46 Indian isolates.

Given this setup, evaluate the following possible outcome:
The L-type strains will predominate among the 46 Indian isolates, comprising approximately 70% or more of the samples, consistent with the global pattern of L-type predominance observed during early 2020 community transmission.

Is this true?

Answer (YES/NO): YES